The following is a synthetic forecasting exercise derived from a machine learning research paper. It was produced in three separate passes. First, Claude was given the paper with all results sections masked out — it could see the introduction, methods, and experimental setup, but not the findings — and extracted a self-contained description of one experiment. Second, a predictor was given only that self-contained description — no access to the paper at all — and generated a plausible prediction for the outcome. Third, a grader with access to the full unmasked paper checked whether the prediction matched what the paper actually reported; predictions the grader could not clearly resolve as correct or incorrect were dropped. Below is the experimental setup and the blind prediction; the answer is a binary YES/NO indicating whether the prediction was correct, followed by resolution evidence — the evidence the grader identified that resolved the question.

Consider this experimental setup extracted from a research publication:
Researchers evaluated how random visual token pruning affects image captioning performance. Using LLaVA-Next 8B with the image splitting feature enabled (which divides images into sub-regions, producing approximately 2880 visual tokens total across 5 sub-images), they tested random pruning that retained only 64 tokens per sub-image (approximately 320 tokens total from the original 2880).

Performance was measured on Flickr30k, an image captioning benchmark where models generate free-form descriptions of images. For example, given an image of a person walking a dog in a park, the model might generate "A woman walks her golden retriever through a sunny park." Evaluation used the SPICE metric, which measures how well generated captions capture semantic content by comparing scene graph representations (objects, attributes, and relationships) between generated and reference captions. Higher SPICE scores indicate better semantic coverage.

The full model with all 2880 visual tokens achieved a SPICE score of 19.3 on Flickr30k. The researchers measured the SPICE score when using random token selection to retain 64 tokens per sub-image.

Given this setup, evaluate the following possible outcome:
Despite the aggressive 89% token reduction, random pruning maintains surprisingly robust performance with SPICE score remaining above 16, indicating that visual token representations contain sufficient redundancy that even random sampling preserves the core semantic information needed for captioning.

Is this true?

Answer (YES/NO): YES